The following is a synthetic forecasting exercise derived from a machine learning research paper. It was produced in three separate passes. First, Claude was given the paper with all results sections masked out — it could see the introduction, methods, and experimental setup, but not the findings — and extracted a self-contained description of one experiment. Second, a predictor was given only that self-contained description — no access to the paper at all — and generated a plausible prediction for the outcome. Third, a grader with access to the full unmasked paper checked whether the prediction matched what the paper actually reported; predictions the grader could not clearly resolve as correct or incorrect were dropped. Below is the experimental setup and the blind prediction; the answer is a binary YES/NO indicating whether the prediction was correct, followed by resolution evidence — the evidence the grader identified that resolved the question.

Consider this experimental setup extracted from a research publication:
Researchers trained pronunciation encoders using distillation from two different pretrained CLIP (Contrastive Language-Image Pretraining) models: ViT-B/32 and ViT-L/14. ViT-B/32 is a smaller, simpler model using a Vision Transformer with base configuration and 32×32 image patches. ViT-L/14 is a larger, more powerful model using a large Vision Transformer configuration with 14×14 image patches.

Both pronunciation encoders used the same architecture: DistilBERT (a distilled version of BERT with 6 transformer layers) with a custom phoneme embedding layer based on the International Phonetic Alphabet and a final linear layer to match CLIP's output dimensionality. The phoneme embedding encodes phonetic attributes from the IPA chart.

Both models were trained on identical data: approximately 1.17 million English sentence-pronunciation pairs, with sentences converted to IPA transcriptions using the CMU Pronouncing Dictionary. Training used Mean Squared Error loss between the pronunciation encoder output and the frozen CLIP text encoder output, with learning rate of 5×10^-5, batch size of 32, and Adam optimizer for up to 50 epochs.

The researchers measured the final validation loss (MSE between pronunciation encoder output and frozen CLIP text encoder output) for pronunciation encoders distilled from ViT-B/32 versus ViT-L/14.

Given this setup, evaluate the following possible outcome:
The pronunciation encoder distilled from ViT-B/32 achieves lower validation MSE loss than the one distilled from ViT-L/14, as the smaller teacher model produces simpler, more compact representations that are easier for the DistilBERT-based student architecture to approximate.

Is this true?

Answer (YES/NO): YES